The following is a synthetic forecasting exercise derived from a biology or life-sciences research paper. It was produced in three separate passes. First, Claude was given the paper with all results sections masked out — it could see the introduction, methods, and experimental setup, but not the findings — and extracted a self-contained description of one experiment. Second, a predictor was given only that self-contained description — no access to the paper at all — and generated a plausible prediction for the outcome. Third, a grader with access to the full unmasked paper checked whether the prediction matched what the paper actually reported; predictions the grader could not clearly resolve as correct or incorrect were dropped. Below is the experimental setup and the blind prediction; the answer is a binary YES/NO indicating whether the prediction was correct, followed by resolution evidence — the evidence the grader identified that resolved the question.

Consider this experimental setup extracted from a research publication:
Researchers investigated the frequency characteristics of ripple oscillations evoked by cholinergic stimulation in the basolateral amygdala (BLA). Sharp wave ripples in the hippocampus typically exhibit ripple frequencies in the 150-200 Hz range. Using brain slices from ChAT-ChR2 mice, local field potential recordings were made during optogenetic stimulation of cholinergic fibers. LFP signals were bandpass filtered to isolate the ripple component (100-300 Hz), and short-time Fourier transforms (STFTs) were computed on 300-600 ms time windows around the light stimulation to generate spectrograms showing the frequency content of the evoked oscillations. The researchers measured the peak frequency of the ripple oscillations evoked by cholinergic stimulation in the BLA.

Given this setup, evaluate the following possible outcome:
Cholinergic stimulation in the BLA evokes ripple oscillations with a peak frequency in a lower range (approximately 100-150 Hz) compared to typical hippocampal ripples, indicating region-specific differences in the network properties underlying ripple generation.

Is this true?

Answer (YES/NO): NO